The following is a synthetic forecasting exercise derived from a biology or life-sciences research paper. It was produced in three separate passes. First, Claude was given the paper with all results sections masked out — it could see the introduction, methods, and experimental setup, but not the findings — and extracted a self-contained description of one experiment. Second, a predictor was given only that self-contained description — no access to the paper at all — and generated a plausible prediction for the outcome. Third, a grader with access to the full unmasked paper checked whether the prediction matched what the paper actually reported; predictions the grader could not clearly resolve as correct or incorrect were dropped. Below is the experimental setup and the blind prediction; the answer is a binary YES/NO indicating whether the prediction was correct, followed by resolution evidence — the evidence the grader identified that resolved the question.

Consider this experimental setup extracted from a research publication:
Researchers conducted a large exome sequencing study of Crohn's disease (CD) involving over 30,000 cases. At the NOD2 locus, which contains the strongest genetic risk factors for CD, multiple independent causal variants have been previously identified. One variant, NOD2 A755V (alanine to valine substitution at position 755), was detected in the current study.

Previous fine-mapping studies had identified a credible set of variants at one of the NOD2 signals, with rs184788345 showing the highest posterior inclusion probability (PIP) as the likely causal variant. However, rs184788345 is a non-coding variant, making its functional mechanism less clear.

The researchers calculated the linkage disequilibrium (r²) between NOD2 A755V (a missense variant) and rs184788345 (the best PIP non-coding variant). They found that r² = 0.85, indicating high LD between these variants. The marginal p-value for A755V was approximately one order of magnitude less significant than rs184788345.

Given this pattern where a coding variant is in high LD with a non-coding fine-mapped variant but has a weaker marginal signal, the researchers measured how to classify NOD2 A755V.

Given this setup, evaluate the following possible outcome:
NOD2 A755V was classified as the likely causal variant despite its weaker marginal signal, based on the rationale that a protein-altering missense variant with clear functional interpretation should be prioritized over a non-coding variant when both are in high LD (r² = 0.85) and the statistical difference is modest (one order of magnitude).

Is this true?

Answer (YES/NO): YES